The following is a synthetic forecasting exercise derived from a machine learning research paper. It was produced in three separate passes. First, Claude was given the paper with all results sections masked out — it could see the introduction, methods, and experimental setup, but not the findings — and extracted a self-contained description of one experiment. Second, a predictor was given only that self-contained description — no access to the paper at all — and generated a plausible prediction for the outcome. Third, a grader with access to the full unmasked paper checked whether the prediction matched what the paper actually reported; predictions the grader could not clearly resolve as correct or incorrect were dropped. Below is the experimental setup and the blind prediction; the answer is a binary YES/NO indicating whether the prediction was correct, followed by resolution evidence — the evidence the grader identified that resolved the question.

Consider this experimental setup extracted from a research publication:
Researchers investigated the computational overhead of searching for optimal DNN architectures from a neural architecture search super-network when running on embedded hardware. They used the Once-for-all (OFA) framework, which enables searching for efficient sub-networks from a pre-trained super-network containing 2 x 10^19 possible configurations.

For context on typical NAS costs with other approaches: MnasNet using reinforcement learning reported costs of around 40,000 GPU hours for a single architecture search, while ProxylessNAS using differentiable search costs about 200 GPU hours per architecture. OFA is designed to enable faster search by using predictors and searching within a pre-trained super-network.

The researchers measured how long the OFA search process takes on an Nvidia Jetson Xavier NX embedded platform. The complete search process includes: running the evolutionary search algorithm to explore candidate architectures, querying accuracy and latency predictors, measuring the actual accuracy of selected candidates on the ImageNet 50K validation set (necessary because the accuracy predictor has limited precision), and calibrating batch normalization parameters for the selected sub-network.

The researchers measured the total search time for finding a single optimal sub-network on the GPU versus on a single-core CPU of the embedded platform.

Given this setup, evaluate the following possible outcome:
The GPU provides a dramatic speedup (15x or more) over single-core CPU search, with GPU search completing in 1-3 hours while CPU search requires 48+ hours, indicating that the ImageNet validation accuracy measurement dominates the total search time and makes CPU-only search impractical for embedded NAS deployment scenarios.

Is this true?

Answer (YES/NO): NO